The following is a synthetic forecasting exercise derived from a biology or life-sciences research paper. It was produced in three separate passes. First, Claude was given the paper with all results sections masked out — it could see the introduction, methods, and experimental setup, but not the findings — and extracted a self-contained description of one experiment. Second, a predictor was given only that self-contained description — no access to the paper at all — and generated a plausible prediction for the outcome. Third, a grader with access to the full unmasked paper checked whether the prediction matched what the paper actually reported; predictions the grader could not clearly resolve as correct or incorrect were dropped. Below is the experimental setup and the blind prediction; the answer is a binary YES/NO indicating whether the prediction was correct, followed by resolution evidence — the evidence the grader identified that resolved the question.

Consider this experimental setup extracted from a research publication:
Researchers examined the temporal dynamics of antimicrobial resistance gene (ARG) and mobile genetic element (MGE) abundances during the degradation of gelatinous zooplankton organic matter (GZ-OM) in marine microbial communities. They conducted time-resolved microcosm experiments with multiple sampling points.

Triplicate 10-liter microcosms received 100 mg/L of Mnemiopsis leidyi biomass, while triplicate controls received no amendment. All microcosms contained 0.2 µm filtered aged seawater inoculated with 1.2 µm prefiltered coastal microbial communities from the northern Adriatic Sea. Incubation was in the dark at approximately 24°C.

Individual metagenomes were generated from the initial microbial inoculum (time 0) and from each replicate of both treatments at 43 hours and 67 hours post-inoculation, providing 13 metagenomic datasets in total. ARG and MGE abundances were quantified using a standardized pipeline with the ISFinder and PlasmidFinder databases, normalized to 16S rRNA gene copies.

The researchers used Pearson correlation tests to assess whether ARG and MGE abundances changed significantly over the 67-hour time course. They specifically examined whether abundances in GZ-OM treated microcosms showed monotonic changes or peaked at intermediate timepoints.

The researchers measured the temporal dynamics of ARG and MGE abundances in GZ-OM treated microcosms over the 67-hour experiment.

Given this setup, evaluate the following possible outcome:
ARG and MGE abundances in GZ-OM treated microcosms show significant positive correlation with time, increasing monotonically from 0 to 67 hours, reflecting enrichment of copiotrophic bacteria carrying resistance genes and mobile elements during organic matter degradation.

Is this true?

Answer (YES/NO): NO